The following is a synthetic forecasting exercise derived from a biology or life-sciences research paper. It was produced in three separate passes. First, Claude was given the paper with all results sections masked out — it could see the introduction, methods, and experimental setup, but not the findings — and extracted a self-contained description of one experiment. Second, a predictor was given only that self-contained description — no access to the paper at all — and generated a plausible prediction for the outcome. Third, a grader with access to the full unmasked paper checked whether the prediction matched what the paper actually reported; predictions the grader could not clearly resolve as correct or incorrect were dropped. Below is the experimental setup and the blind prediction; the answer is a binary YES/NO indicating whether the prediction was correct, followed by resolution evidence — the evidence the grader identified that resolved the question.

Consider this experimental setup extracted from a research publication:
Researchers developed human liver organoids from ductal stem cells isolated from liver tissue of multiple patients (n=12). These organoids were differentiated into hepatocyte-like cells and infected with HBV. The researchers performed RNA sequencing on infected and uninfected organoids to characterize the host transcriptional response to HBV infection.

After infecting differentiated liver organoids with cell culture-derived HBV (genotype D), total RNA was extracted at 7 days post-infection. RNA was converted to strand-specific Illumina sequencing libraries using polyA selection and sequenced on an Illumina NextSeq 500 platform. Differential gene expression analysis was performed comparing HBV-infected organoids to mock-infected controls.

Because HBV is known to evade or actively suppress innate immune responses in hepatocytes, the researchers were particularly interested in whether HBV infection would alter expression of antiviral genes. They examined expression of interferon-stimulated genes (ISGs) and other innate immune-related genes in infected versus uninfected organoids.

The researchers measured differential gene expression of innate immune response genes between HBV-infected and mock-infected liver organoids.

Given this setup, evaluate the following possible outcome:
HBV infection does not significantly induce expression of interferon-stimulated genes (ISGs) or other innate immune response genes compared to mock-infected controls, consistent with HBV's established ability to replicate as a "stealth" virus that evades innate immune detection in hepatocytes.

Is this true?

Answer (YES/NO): YES